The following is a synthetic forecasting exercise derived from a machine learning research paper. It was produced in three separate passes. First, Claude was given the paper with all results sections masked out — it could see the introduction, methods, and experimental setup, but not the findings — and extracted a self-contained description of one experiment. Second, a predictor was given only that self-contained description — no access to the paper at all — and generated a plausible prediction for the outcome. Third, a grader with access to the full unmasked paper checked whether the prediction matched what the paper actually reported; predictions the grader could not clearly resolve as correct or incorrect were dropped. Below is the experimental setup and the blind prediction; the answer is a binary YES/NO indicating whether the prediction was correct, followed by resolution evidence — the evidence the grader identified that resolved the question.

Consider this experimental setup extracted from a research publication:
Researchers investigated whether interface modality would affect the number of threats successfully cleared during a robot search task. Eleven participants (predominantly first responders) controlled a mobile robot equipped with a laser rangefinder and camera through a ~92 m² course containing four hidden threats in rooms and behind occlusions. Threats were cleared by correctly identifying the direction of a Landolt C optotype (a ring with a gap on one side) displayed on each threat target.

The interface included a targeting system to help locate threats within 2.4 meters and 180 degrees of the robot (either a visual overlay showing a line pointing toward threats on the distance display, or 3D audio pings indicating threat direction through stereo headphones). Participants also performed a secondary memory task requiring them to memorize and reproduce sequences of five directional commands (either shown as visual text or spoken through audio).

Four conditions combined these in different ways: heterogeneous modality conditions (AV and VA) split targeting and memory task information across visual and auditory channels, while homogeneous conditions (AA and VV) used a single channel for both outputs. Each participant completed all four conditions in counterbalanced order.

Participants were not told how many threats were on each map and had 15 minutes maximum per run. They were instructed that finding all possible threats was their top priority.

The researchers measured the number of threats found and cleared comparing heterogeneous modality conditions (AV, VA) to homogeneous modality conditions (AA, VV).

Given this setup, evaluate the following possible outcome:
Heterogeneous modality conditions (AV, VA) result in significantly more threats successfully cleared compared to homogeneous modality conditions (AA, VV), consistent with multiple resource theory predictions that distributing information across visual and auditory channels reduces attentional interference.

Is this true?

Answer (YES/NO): NO